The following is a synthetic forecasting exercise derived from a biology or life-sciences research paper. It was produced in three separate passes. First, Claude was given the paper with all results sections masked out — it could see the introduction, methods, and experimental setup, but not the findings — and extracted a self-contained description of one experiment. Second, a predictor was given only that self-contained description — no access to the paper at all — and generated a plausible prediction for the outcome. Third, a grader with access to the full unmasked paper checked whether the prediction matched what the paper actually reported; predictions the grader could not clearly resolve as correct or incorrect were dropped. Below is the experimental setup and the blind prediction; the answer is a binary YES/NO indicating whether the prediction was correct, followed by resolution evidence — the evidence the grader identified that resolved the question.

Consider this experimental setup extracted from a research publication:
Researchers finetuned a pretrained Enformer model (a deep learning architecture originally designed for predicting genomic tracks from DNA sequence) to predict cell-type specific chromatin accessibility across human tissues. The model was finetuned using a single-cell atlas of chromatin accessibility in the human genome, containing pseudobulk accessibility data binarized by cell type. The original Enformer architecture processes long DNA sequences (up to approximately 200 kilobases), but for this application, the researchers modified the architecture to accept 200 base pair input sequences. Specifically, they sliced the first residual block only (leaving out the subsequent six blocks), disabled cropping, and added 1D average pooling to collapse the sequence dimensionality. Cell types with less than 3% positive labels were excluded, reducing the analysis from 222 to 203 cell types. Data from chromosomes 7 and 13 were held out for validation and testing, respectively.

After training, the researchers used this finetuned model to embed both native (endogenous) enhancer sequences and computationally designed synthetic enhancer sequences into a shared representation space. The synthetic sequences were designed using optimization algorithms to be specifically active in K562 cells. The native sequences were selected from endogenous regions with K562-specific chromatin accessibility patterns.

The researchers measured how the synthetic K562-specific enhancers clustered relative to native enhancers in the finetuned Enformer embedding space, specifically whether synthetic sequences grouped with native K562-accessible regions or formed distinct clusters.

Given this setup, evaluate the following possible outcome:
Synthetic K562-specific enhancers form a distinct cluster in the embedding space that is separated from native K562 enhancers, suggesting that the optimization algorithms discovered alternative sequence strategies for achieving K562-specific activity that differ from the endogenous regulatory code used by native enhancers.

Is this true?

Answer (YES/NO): YES